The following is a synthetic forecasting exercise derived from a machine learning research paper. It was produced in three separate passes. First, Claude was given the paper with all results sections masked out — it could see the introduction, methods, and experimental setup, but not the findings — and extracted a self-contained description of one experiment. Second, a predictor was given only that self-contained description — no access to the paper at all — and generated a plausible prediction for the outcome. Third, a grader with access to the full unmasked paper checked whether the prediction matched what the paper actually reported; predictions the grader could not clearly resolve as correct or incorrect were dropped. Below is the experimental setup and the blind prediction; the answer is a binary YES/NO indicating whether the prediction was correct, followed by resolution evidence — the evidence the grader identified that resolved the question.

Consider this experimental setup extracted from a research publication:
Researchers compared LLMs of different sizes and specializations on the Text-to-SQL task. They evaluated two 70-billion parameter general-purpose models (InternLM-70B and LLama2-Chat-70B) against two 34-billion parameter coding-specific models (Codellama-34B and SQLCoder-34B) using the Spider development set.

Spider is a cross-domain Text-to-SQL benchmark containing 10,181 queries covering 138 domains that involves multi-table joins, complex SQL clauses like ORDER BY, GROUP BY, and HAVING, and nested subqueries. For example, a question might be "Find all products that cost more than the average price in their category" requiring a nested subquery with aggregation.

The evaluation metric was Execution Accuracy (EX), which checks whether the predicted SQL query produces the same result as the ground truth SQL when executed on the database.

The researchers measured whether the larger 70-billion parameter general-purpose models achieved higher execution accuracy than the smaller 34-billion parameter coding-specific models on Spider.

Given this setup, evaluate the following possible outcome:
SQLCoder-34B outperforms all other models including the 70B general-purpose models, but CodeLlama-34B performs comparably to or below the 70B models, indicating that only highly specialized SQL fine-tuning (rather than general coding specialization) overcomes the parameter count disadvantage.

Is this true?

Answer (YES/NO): NO